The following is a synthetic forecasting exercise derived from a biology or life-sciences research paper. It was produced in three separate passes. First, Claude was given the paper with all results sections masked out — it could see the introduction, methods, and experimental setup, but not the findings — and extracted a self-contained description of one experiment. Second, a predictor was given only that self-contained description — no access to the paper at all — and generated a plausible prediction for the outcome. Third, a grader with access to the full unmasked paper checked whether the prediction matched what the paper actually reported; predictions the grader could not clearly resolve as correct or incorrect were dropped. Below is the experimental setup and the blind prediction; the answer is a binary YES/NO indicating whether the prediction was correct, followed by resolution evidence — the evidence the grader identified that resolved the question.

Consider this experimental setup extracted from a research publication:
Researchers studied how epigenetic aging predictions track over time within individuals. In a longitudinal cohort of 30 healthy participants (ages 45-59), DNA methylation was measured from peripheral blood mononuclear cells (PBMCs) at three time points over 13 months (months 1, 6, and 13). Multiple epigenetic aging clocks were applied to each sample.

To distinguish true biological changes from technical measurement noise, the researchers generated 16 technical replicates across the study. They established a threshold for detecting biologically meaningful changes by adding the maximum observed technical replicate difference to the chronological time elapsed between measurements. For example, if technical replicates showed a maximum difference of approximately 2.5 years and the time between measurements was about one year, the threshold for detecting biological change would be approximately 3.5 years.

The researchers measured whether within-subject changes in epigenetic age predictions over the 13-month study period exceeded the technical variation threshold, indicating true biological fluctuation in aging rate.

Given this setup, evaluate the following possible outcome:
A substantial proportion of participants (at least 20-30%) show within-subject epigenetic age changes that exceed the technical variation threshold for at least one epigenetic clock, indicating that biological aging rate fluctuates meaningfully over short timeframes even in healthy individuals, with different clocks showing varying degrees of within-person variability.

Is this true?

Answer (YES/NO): NO